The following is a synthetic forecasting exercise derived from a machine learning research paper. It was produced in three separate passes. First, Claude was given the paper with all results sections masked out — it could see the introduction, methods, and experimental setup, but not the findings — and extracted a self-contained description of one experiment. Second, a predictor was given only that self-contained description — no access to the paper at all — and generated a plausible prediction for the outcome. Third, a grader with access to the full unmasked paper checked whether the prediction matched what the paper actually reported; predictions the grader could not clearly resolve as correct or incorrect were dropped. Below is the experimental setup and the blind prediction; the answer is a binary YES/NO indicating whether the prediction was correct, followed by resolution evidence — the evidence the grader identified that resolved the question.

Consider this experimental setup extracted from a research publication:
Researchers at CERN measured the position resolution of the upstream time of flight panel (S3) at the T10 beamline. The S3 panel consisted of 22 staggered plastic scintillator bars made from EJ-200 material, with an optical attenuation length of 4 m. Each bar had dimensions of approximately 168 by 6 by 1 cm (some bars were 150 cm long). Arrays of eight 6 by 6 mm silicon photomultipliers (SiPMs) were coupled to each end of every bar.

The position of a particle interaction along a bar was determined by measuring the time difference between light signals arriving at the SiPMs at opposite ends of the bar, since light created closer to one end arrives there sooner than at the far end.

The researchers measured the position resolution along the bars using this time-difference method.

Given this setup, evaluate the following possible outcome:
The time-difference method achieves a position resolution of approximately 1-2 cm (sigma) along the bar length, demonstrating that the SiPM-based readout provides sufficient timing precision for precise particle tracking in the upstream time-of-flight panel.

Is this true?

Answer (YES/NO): YES